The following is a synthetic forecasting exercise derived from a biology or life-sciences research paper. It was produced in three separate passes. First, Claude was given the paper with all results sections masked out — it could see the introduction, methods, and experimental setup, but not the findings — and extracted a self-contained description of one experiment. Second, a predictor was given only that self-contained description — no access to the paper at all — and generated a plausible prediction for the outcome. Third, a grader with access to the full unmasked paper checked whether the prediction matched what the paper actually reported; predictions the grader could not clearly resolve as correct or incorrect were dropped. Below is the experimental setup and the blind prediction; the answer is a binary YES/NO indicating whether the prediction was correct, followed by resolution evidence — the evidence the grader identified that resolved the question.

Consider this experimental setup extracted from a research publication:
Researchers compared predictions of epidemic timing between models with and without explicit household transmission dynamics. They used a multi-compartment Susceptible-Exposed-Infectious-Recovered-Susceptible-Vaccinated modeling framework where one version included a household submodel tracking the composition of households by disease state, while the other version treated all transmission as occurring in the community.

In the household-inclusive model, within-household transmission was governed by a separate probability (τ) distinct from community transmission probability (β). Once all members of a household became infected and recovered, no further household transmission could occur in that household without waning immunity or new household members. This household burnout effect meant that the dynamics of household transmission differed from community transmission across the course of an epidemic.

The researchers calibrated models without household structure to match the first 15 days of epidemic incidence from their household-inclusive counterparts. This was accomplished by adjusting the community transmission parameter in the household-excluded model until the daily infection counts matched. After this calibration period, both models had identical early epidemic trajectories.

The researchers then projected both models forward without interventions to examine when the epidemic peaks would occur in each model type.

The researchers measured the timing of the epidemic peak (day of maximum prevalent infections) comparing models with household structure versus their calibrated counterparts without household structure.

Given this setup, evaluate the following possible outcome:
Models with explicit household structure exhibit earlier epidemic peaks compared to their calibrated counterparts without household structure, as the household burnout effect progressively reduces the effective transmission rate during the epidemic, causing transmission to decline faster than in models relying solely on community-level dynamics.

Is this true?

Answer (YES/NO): NO